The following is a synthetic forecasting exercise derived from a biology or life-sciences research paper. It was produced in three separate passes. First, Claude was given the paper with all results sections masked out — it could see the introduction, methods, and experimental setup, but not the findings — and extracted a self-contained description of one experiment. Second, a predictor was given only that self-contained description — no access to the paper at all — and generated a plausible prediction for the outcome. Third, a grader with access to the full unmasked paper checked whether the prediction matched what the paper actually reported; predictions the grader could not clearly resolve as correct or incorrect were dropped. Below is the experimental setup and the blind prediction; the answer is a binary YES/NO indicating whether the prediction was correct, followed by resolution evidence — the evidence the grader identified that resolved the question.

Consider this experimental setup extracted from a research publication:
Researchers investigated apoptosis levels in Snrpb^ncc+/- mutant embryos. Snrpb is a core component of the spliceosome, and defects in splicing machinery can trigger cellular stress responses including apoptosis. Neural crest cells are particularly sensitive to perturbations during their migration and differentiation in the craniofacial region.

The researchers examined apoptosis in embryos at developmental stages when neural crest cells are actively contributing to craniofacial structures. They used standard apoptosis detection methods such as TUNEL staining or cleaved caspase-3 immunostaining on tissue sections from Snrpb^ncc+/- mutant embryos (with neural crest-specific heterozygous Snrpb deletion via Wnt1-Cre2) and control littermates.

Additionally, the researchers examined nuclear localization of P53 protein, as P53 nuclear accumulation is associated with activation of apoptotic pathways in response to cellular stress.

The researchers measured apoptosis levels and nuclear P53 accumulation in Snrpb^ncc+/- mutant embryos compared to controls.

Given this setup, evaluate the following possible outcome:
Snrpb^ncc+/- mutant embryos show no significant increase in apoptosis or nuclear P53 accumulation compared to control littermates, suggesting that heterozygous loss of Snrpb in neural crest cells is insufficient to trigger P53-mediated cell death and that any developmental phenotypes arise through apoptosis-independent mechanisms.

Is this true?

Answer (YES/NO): NO